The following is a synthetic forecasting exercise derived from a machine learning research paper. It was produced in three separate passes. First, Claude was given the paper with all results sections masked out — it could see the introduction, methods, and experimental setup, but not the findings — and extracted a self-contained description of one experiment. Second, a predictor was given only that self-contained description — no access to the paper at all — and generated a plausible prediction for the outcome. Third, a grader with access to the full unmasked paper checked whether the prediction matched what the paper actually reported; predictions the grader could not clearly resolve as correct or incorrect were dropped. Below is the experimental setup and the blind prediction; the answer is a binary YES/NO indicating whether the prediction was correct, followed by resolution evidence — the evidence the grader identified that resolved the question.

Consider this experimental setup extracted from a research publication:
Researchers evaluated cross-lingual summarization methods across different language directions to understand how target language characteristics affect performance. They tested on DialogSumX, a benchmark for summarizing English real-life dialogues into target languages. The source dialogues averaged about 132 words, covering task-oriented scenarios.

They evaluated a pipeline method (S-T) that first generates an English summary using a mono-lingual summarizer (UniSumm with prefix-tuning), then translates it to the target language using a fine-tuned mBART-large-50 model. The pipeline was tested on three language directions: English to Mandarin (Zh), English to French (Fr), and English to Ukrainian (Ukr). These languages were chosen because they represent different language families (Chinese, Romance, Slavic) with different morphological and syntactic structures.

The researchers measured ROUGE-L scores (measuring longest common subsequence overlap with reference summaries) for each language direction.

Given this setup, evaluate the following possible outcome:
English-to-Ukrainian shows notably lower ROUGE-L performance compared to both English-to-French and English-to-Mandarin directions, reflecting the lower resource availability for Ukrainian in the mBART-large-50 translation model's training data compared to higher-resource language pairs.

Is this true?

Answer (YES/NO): YES